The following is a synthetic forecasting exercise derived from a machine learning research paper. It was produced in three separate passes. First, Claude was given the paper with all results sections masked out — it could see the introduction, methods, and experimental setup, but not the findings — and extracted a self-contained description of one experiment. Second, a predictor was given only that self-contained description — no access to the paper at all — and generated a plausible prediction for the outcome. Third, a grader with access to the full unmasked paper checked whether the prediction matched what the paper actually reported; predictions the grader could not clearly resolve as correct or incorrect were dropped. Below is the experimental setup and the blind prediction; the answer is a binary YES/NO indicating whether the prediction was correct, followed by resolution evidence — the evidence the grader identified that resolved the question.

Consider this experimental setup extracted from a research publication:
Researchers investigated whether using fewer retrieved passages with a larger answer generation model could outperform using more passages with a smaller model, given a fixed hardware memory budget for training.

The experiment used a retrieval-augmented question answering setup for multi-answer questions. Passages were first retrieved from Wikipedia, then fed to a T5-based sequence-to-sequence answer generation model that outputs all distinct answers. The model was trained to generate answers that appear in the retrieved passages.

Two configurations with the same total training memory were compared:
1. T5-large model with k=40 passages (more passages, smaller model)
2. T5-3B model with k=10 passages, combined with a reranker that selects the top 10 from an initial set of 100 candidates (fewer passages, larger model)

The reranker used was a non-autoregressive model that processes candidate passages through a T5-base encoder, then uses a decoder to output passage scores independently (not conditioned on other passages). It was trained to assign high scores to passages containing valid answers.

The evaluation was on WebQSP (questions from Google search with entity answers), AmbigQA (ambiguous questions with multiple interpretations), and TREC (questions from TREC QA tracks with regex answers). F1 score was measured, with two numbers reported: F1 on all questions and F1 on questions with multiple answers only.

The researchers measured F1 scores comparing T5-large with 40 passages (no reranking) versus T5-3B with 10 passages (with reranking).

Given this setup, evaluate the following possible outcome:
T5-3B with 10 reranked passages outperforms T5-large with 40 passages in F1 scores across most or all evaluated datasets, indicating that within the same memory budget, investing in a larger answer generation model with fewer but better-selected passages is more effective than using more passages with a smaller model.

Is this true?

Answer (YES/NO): YES